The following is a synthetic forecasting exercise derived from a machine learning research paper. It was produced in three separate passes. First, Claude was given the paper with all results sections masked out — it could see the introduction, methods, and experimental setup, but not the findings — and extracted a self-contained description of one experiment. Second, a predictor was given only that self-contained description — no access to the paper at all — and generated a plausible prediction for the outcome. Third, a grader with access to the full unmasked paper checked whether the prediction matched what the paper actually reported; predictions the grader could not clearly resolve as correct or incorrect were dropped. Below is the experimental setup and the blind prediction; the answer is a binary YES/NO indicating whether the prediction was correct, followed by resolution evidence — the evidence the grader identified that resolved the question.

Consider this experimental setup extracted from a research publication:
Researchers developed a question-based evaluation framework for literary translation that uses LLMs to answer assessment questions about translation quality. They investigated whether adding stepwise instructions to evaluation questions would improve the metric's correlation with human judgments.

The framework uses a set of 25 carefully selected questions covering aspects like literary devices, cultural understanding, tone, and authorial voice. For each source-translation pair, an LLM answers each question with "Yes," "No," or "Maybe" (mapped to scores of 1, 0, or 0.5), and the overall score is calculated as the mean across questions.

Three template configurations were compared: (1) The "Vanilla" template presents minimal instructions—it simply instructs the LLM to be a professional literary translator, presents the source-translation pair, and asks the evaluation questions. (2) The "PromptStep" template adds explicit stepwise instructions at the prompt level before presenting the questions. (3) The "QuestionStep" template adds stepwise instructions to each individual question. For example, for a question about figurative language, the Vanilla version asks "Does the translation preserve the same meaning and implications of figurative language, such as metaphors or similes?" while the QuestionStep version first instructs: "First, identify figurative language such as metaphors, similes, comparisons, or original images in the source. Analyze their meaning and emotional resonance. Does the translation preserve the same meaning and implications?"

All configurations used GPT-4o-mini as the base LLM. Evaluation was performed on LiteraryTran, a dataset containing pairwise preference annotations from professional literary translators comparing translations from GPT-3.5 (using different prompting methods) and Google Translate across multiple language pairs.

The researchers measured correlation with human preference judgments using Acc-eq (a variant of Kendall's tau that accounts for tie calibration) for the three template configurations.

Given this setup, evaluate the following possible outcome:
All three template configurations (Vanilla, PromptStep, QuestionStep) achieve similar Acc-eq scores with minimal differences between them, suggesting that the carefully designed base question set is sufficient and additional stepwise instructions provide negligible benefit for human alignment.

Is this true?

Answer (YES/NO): NO